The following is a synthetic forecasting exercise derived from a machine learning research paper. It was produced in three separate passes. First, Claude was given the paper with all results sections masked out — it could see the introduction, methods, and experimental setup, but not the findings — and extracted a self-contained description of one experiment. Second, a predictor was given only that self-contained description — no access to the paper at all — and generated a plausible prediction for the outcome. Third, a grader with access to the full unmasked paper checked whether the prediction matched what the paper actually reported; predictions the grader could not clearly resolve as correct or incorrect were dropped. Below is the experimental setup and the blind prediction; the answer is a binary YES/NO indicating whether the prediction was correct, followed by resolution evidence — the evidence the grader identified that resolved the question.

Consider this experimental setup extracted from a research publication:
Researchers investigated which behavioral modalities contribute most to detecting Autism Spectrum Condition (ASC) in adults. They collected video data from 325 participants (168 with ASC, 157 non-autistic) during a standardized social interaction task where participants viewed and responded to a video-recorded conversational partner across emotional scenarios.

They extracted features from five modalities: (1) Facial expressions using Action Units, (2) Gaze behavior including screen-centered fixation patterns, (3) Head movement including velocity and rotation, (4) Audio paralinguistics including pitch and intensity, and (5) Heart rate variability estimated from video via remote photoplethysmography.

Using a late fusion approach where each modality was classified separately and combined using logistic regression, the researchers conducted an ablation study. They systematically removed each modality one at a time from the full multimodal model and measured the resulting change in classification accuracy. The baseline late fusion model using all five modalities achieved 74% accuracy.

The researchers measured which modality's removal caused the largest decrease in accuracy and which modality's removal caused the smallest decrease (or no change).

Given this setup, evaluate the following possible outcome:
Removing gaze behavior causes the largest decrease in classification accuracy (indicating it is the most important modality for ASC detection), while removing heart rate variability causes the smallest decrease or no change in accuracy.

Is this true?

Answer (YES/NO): NO